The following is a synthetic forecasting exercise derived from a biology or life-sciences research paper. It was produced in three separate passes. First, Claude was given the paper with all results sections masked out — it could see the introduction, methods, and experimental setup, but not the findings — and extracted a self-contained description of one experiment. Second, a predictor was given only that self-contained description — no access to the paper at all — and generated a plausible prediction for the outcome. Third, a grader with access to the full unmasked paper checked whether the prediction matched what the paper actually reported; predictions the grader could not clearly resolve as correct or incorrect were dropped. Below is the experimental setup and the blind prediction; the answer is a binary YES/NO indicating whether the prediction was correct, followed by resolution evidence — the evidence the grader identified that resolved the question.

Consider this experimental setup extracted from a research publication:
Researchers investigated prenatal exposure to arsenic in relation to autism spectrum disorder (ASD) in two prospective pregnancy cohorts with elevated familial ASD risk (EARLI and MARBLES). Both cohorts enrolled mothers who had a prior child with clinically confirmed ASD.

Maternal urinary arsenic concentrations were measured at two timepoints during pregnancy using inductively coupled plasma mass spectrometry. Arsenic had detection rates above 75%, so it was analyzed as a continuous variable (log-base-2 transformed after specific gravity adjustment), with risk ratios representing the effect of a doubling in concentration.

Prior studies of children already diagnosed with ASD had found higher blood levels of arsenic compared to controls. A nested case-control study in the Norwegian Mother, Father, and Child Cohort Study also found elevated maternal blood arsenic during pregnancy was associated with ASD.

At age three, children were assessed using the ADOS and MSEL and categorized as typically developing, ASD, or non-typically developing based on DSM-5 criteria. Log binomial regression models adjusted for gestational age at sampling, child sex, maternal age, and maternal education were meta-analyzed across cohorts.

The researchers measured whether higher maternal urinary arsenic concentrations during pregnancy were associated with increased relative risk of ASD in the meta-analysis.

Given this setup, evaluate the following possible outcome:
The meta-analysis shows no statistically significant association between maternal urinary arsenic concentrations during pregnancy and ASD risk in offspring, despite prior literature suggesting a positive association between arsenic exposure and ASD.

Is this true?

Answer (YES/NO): NO